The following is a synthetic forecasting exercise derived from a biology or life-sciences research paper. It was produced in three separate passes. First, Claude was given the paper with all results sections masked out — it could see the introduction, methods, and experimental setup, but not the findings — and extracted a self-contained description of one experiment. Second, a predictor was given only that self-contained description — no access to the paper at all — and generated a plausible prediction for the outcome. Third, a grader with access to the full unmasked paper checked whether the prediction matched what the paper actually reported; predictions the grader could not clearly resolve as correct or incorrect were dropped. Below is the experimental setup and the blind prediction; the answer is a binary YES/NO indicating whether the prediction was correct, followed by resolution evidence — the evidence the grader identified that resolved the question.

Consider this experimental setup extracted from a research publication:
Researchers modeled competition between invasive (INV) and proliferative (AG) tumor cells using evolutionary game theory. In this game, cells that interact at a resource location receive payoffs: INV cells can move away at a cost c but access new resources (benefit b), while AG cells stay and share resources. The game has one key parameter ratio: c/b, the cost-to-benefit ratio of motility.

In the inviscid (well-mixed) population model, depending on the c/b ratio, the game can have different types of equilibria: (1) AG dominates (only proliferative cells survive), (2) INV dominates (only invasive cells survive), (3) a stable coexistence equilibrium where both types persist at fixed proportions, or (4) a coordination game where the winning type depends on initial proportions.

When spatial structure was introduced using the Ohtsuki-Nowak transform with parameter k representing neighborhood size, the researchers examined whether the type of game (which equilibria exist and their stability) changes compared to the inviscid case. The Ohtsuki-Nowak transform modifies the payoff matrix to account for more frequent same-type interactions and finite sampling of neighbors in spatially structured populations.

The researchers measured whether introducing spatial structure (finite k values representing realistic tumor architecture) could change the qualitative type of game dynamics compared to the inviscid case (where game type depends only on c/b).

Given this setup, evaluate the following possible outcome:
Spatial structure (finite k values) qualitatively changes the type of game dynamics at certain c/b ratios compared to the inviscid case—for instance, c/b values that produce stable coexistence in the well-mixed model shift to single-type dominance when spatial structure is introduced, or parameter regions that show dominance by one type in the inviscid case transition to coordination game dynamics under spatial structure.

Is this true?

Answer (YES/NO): YES